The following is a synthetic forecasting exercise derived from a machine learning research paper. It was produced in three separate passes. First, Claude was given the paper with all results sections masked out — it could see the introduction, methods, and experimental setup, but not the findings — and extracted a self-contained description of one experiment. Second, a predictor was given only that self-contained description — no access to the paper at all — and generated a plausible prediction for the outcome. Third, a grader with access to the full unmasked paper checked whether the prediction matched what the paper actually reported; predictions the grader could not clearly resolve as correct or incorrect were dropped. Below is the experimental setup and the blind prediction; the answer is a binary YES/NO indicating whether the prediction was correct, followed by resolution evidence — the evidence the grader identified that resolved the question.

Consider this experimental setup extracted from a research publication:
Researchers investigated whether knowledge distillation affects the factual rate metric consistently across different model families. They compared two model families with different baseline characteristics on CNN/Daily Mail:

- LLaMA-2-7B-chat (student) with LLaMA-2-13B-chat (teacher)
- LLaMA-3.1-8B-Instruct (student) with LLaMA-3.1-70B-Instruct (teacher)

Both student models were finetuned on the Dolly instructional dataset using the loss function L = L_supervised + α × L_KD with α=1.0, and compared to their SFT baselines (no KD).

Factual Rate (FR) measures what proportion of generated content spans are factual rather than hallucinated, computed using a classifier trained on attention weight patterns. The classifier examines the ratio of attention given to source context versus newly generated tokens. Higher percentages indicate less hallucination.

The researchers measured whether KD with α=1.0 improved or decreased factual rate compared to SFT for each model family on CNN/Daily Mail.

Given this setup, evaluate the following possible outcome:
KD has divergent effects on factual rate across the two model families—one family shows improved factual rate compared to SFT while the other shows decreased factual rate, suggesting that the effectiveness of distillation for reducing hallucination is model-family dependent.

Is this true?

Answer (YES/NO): NO